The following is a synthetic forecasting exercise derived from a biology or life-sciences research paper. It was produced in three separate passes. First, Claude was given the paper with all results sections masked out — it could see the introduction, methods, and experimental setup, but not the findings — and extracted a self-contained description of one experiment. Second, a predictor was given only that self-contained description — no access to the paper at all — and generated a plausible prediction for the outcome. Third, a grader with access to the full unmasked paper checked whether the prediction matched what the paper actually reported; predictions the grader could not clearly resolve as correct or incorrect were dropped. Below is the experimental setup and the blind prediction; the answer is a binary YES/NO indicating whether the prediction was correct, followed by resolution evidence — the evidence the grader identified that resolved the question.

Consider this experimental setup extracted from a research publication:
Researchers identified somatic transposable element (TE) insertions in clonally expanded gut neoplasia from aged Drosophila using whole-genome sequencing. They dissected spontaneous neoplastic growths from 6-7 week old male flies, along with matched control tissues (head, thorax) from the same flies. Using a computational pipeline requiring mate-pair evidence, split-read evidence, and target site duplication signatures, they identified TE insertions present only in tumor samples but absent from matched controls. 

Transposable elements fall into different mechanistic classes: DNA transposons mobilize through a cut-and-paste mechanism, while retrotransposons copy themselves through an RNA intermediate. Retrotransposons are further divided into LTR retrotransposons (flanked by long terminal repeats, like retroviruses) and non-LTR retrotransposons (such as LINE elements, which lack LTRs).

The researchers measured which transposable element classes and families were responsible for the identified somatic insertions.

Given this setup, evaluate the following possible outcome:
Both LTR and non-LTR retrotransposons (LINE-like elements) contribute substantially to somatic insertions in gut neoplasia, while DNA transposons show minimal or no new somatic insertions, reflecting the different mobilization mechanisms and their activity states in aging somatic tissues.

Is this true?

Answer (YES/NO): NO